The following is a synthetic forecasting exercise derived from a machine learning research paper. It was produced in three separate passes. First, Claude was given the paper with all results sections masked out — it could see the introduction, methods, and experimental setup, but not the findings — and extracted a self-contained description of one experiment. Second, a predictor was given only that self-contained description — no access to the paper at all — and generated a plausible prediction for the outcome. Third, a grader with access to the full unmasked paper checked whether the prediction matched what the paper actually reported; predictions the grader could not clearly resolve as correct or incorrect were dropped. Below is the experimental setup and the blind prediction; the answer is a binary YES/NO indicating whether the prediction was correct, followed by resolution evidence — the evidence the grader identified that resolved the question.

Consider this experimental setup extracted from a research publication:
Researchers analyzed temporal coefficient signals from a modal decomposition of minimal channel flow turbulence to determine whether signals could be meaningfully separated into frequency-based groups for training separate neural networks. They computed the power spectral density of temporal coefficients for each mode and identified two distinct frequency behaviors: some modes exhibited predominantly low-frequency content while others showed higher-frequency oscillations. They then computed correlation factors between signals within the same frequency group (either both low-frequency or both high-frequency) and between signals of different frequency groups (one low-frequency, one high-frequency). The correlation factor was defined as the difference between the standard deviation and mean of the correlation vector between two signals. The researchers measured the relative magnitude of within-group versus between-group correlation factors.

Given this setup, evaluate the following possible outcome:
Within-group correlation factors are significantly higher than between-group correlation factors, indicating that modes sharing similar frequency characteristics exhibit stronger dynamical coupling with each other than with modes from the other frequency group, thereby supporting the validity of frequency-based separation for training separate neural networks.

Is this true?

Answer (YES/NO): YES